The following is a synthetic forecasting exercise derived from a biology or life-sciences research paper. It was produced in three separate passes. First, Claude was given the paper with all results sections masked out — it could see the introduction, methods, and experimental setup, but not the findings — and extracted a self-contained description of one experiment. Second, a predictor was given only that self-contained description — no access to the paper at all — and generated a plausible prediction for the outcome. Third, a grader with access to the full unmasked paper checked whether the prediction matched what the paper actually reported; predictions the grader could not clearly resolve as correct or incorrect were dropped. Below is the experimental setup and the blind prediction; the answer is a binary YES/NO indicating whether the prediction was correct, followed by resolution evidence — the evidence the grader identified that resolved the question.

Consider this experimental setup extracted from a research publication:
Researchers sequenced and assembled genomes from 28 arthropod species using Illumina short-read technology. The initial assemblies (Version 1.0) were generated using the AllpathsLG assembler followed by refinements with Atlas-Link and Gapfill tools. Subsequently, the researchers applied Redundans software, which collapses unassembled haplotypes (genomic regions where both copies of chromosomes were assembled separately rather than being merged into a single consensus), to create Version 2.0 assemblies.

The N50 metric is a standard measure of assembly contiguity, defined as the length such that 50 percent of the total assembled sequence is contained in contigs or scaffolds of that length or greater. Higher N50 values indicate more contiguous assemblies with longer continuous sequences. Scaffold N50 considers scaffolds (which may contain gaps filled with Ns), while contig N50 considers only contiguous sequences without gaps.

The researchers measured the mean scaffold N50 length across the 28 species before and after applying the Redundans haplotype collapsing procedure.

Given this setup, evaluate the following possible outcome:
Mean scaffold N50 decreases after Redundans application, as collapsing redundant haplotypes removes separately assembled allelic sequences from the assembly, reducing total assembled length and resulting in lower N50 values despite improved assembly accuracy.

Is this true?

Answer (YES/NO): YES